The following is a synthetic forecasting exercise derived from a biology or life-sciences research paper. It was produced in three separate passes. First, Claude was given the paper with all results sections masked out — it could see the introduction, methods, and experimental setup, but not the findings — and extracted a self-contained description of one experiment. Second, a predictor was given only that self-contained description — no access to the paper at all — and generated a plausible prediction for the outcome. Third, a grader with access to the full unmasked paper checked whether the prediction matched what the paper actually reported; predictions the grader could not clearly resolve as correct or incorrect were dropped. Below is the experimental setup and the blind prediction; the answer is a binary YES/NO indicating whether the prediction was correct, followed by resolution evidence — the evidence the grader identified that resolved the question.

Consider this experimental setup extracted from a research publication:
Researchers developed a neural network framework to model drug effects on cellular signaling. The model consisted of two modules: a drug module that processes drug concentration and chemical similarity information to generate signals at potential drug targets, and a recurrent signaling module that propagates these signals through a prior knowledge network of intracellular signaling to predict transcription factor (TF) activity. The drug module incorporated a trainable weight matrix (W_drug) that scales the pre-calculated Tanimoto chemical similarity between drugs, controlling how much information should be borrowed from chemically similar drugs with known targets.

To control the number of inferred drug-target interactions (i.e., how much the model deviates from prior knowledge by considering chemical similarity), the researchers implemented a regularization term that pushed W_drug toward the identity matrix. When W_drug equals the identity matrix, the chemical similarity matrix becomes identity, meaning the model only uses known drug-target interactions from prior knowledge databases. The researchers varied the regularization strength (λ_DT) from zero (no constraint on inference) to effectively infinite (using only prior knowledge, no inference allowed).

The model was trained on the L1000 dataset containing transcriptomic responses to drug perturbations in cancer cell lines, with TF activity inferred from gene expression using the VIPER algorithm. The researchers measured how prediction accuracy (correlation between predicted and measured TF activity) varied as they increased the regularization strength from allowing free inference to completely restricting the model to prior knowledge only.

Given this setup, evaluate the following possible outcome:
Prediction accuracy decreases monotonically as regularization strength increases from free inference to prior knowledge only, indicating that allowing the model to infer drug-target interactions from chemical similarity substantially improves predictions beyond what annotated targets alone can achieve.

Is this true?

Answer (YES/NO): NO